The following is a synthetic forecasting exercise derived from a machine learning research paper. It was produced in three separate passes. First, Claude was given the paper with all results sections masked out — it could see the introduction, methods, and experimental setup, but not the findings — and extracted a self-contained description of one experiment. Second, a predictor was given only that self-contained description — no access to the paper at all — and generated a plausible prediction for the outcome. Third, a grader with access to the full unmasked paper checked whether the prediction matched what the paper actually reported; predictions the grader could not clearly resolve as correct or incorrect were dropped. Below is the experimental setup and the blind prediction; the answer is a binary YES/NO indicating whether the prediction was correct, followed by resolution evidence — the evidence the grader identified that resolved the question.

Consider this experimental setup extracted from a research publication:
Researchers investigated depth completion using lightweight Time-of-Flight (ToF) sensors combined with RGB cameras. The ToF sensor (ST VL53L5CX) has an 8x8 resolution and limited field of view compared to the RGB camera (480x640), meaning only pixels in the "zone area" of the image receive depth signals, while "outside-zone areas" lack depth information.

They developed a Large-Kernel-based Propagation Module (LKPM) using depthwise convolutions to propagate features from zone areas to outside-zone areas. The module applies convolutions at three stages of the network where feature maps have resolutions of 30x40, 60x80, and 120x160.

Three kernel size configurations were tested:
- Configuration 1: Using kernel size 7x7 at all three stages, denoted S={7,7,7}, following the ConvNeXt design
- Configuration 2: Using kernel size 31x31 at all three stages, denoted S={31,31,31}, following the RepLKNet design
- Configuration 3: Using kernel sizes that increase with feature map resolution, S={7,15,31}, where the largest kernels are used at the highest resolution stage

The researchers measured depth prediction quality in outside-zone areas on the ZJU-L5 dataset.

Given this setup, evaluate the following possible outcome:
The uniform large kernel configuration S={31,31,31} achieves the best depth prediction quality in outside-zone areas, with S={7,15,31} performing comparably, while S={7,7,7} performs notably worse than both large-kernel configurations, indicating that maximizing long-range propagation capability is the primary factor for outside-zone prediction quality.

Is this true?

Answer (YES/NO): NO